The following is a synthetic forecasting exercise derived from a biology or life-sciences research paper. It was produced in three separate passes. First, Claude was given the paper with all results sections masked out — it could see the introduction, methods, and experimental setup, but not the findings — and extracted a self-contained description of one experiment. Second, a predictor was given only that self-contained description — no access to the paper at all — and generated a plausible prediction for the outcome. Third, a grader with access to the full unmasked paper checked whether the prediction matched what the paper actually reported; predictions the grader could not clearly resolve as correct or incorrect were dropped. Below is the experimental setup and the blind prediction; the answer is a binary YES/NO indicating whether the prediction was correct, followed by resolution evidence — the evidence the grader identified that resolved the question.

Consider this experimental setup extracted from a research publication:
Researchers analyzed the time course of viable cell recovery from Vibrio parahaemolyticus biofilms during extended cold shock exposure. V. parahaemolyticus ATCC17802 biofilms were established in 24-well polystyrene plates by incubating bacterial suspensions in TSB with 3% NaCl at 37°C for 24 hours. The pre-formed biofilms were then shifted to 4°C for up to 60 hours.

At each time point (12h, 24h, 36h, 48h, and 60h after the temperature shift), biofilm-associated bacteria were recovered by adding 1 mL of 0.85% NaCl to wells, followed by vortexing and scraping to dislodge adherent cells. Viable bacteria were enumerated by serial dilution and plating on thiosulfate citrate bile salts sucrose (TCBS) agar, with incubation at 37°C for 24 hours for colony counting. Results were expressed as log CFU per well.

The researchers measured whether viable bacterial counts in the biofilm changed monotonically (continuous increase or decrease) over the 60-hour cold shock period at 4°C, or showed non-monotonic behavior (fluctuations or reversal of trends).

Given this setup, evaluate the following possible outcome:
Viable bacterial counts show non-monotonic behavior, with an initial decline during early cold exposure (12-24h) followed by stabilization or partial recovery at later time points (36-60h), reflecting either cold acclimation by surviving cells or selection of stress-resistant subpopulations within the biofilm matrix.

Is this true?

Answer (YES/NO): NO